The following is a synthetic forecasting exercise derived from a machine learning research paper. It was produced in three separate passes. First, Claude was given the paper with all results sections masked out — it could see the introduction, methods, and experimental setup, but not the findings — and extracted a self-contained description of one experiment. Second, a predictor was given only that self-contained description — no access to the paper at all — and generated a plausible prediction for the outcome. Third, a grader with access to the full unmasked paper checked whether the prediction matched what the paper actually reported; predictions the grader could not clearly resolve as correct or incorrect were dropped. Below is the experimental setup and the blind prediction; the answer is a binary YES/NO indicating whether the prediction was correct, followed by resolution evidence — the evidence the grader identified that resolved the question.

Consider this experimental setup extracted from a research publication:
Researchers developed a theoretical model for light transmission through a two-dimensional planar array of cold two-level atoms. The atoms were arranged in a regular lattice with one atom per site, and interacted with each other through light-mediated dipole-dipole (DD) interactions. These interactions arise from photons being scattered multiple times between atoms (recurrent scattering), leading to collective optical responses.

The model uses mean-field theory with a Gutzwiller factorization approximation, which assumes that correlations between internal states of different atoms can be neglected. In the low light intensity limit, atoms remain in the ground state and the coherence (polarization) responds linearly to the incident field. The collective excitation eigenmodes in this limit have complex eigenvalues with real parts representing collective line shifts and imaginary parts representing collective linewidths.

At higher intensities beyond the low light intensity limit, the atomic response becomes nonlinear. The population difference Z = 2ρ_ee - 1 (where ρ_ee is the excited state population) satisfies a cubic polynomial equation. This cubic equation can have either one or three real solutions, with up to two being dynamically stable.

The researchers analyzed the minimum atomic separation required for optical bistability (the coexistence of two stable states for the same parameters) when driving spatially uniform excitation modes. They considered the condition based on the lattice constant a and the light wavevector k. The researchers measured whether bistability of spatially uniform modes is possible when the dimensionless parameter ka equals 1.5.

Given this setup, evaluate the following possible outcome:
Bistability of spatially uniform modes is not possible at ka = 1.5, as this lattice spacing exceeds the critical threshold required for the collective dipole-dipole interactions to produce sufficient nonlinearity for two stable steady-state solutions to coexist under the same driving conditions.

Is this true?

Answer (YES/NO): YES